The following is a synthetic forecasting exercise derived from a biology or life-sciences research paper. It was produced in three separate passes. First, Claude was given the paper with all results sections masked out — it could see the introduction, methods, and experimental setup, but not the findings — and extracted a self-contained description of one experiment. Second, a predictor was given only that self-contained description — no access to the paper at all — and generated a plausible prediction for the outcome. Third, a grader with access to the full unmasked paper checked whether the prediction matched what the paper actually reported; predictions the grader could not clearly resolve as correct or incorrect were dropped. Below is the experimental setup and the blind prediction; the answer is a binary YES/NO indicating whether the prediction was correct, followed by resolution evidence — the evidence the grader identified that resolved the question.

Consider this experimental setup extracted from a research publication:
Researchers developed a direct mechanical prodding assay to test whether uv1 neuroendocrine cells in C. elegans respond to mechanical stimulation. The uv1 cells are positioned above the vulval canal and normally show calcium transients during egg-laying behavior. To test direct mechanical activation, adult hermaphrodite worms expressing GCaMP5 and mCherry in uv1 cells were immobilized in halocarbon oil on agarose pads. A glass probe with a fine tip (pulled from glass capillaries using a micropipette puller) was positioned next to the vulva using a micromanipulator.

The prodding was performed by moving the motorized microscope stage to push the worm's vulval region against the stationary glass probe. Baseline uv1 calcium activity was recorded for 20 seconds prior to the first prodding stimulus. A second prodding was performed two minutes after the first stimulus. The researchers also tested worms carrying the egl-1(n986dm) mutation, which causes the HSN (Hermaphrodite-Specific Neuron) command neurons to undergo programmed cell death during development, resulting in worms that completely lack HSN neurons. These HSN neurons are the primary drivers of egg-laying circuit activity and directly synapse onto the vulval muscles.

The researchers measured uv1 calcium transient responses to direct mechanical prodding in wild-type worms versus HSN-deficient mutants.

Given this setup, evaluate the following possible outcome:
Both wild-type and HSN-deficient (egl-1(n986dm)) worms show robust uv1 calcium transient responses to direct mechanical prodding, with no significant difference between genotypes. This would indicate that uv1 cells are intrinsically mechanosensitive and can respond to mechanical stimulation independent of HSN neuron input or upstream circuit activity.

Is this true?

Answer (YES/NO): NO